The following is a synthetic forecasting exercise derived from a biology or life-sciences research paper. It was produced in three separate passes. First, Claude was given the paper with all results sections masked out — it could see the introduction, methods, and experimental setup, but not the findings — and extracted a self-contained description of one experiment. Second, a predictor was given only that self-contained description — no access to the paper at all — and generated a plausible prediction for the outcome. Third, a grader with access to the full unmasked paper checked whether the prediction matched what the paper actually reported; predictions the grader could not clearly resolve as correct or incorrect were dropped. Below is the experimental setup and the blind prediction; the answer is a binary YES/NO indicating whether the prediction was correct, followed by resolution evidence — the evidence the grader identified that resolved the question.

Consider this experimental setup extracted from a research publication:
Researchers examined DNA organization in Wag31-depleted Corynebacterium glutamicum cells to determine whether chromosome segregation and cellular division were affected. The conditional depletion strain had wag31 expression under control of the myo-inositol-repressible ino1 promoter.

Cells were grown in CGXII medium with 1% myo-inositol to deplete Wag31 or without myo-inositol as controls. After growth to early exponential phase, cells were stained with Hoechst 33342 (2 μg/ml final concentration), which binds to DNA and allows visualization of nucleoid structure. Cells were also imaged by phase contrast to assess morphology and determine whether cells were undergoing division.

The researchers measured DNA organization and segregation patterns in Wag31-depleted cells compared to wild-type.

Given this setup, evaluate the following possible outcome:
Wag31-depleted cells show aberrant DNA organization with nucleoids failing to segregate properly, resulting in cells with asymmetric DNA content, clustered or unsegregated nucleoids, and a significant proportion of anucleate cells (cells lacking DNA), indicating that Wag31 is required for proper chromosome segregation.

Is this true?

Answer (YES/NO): NO